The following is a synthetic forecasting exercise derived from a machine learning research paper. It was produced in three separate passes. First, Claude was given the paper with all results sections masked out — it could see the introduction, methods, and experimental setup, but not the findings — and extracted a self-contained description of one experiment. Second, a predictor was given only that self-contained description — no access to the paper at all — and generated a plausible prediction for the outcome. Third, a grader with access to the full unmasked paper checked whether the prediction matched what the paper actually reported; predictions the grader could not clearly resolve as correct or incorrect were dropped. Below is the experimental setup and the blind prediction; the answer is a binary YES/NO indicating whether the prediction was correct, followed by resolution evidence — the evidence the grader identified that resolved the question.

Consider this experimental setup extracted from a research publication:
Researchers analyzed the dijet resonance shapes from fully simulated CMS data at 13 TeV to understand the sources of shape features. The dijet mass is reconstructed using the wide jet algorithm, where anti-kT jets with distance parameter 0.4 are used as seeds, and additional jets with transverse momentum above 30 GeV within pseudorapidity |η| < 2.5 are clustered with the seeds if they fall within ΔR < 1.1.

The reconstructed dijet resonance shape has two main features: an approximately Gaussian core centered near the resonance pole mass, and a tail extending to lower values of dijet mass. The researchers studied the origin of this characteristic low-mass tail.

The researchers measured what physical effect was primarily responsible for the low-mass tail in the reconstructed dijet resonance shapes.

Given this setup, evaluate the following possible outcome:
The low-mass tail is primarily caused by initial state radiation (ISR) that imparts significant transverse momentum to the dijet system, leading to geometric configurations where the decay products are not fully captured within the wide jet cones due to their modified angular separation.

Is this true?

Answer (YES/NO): NO